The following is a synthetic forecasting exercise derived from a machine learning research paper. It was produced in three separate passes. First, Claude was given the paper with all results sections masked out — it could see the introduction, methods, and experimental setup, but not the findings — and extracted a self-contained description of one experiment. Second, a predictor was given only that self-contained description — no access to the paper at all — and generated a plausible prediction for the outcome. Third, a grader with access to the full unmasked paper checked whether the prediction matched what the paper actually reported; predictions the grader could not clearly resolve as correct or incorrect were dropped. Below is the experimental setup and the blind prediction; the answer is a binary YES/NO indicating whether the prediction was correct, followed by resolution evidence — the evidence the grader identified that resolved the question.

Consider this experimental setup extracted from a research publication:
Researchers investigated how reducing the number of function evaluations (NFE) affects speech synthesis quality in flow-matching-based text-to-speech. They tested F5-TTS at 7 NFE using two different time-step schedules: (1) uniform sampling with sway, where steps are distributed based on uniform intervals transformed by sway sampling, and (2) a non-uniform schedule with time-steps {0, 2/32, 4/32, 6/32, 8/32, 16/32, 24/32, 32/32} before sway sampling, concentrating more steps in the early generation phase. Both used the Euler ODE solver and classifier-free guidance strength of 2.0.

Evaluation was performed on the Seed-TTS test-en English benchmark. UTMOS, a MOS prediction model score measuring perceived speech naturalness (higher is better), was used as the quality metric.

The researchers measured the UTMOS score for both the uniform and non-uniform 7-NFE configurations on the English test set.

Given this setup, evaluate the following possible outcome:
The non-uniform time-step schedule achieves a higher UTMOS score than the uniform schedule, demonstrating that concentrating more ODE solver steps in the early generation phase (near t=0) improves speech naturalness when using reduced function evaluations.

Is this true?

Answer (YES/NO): YES